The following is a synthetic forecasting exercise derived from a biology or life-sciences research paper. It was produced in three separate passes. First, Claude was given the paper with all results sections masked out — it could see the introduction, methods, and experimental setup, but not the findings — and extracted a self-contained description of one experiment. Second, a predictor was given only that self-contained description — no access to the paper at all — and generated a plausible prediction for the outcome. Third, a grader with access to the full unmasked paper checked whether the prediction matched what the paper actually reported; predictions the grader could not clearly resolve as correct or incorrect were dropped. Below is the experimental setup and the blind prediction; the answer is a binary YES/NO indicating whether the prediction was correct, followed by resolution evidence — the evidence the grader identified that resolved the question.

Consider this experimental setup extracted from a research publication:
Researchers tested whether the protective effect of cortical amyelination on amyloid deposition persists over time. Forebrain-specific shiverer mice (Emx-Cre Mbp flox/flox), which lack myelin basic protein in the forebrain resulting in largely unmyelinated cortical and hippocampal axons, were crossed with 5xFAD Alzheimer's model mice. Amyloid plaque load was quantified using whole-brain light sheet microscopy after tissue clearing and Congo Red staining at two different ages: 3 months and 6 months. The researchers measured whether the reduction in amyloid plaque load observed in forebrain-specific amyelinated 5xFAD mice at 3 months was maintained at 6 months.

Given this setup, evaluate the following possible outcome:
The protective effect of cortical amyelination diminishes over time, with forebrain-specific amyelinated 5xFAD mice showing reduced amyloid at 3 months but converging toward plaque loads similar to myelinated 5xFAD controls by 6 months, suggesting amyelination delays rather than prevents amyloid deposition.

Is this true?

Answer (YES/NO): YES